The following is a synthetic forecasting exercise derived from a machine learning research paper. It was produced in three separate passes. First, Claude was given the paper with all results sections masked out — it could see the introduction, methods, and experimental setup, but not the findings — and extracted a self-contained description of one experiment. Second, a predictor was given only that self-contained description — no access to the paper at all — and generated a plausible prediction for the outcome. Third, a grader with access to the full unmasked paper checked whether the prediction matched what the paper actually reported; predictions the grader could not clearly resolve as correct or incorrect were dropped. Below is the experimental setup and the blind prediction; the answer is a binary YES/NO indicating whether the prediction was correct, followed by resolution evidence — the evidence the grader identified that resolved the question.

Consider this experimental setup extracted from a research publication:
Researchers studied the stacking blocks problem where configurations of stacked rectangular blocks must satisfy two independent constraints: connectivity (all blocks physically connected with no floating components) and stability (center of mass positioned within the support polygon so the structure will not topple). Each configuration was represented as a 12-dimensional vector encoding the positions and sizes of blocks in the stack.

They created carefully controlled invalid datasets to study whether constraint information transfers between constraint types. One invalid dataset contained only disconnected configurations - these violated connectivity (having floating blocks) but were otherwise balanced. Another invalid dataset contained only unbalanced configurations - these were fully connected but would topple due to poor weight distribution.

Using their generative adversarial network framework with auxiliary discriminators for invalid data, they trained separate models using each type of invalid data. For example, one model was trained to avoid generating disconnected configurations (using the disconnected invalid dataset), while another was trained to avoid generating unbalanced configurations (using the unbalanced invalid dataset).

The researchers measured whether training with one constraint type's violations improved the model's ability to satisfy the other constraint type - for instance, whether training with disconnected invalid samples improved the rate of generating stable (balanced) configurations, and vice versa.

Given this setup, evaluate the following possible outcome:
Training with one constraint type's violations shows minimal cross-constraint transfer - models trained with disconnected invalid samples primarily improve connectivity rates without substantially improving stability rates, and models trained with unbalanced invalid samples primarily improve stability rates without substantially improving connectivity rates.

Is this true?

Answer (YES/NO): YES